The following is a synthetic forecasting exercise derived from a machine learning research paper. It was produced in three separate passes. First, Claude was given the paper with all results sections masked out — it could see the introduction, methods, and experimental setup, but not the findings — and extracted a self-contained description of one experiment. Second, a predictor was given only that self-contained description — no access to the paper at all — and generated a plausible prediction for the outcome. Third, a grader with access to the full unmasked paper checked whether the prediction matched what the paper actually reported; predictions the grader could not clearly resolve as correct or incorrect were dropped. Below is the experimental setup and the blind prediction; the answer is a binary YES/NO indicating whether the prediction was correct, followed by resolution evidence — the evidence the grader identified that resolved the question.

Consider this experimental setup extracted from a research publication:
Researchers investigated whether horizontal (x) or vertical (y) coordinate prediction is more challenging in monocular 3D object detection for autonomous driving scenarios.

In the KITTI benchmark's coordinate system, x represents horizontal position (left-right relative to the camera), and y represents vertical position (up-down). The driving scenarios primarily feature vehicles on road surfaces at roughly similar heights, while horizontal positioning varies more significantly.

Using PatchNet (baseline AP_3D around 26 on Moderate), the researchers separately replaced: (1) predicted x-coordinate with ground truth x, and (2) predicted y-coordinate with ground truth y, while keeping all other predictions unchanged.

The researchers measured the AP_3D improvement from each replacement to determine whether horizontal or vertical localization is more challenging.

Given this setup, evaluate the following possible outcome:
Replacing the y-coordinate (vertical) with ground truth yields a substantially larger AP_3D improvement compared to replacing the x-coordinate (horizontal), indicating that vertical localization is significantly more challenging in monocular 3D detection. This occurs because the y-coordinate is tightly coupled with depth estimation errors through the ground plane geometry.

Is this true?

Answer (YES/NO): NO